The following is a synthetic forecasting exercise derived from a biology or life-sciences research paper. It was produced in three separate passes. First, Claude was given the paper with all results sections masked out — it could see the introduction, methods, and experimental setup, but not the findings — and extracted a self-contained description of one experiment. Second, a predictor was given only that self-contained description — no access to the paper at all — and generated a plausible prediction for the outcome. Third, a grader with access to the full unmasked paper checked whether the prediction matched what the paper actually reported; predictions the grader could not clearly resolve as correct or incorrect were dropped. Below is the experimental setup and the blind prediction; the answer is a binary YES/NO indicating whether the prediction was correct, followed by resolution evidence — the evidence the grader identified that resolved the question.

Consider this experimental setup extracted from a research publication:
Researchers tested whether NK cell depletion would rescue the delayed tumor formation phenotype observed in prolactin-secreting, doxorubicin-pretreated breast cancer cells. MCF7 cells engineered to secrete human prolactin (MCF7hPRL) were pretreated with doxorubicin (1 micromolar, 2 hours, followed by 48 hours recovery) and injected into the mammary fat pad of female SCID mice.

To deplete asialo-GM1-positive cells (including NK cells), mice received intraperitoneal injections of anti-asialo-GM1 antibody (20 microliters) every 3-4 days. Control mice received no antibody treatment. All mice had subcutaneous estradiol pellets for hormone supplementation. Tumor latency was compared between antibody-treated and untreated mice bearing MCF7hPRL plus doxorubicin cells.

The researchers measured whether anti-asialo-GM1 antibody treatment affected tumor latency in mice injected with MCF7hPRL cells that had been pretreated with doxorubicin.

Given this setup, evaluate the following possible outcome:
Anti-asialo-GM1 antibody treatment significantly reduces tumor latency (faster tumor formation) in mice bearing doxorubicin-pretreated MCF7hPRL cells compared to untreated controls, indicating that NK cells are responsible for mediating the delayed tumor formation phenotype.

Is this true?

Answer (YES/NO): YES